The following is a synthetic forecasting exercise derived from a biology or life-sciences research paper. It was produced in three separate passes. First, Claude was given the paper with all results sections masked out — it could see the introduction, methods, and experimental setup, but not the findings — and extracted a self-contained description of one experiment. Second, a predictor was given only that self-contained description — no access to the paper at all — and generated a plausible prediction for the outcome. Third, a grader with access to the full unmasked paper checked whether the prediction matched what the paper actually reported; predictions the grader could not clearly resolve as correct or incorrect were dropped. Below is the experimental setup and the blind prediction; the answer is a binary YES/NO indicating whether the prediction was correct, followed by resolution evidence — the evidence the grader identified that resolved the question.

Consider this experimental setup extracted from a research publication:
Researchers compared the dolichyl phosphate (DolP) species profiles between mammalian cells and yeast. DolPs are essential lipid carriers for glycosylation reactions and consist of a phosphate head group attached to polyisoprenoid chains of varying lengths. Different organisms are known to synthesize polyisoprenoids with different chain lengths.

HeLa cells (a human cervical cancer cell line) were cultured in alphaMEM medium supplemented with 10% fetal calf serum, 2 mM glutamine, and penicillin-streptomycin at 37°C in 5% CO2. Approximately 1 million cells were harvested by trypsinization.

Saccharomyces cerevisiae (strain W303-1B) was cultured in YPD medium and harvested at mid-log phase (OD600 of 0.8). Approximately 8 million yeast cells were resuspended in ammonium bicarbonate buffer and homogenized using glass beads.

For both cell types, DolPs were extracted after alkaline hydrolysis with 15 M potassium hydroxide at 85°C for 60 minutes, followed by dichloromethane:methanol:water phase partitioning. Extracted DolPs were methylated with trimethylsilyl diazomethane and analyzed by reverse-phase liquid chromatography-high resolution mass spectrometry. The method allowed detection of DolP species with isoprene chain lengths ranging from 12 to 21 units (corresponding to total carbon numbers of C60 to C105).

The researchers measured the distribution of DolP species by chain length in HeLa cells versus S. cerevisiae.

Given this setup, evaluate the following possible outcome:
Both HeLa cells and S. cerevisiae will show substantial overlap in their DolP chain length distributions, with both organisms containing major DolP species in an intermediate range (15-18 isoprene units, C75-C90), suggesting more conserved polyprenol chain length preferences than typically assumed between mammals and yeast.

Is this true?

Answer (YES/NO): NO